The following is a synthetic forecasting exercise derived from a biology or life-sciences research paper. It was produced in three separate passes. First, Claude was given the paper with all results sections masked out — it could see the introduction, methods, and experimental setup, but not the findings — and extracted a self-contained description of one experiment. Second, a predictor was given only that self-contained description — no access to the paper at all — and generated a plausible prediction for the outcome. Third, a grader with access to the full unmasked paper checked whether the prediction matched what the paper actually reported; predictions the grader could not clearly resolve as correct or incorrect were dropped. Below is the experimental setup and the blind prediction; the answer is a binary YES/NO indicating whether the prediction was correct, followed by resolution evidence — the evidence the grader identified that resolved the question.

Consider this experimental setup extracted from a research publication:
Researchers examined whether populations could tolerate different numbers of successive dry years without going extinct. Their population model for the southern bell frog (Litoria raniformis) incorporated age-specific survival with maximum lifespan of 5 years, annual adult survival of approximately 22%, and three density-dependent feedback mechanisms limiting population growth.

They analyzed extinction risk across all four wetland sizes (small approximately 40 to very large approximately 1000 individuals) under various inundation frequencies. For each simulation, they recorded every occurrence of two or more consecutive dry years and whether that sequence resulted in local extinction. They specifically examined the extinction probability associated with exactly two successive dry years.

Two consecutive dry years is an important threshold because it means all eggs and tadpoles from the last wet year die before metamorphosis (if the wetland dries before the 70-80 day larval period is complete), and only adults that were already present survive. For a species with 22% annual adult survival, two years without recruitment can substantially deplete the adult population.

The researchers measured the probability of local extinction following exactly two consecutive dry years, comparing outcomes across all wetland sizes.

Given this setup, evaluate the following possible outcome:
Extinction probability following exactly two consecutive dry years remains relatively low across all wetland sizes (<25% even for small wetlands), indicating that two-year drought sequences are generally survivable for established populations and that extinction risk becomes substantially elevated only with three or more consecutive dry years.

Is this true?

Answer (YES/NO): YES